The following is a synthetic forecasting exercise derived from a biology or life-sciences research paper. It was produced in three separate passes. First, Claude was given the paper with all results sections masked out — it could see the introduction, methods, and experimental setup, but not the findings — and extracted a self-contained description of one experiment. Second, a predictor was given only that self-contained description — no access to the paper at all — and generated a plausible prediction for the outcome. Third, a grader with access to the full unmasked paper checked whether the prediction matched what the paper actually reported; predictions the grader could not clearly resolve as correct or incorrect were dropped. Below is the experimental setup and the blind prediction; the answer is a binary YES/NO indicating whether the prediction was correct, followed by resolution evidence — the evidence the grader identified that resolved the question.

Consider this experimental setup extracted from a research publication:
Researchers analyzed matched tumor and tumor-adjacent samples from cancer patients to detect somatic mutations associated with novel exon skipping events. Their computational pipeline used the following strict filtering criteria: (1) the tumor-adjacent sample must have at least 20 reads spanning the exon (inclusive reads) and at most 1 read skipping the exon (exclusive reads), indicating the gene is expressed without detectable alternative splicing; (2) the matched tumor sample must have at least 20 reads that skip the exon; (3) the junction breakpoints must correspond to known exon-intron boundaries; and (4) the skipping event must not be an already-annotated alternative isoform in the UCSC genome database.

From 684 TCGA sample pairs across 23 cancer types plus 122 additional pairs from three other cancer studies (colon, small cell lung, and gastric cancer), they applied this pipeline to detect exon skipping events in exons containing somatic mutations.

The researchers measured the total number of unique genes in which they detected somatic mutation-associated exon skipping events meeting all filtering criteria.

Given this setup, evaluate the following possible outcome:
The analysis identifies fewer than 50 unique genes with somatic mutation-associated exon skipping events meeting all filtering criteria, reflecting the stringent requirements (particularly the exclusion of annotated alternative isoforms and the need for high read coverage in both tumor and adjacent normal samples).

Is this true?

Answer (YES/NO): NO